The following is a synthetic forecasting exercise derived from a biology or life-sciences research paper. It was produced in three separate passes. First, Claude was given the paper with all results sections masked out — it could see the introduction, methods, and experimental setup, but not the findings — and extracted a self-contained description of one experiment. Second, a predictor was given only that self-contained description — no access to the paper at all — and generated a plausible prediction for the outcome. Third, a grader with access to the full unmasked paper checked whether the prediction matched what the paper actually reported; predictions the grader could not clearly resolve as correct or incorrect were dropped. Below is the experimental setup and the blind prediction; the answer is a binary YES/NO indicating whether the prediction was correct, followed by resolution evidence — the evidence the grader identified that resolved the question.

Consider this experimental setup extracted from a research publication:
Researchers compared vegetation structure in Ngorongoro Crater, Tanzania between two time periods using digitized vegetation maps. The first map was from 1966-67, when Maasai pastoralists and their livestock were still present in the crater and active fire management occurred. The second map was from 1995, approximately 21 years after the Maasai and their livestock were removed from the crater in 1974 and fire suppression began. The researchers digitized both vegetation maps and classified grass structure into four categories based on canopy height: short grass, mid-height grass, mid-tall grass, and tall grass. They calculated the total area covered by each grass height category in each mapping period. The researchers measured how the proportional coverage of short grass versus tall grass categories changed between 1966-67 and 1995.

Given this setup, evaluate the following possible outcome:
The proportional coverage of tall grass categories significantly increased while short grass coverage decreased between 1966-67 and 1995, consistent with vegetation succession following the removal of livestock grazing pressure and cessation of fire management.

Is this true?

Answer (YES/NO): YES